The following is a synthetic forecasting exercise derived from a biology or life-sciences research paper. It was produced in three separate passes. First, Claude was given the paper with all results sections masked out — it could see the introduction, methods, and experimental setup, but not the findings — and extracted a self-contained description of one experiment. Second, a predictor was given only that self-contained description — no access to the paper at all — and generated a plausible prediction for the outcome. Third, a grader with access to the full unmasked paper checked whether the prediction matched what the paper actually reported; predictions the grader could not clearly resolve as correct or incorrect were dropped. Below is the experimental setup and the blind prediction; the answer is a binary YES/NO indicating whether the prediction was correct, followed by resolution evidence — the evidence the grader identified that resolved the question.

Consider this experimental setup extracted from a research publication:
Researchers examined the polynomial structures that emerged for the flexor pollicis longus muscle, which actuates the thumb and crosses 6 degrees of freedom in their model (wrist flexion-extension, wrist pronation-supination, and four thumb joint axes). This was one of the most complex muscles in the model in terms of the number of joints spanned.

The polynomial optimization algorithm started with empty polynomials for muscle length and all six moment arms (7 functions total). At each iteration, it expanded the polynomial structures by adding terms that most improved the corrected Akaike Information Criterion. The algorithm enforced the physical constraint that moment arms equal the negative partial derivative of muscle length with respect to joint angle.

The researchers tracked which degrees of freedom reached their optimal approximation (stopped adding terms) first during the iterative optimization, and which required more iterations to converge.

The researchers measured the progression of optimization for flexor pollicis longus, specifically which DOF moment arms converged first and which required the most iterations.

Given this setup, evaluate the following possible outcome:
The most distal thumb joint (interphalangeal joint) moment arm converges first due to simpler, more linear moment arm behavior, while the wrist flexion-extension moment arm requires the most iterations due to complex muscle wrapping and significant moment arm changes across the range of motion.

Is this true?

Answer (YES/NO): NO